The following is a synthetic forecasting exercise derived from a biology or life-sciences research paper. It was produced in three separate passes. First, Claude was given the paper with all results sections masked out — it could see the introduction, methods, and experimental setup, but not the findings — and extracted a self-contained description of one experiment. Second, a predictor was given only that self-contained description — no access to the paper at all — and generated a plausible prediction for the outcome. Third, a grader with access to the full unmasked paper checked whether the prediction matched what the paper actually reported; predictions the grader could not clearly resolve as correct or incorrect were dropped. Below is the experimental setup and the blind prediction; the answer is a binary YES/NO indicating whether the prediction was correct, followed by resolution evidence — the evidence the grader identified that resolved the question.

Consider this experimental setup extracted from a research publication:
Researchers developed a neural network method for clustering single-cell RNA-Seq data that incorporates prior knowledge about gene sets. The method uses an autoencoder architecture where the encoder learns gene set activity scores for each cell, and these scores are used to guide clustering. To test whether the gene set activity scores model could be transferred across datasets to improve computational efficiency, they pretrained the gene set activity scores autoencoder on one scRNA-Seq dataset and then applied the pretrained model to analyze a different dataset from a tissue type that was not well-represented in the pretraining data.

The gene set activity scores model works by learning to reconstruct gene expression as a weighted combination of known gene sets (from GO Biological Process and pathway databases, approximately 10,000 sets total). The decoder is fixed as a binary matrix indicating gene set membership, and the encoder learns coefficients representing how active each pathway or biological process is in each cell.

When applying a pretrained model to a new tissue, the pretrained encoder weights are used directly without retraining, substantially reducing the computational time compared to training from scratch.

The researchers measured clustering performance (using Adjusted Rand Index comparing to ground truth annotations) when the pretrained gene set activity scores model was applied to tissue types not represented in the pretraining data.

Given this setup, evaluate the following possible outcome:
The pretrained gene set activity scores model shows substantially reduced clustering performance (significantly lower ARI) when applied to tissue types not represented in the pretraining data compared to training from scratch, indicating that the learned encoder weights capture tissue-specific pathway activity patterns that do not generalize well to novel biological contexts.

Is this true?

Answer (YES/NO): YES